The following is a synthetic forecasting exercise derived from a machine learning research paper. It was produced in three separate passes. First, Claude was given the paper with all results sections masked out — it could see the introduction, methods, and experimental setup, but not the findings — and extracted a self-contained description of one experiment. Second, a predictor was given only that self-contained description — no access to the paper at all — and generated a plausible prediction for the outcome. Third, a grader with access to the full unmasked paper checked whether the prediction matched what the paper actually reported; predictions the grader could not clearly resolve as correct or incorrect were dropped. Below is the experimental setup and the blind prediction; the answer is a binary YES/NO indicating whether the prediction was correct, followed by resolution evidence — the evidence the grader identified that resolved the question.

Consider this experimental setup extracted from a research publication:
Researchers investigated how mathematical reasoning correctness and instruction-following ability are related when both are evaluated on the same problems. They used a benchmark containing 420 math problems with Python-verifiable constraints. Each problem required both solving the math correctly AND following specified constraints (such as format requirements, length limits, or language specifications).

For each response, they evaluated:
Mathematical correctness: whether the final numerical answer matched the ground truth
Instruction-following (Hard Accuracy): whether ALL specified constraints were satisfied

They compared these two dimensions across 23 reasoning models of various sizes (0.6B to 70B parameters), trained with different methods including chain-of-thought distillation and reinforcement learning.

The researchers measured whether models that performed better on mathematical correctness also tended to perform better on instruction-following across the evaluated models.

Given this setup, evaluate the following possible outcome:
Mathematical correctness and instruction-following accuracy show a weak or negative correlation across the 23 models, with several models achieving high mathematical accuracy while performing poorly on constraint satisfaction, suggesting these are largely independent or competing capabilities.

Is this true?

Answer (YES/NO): YES